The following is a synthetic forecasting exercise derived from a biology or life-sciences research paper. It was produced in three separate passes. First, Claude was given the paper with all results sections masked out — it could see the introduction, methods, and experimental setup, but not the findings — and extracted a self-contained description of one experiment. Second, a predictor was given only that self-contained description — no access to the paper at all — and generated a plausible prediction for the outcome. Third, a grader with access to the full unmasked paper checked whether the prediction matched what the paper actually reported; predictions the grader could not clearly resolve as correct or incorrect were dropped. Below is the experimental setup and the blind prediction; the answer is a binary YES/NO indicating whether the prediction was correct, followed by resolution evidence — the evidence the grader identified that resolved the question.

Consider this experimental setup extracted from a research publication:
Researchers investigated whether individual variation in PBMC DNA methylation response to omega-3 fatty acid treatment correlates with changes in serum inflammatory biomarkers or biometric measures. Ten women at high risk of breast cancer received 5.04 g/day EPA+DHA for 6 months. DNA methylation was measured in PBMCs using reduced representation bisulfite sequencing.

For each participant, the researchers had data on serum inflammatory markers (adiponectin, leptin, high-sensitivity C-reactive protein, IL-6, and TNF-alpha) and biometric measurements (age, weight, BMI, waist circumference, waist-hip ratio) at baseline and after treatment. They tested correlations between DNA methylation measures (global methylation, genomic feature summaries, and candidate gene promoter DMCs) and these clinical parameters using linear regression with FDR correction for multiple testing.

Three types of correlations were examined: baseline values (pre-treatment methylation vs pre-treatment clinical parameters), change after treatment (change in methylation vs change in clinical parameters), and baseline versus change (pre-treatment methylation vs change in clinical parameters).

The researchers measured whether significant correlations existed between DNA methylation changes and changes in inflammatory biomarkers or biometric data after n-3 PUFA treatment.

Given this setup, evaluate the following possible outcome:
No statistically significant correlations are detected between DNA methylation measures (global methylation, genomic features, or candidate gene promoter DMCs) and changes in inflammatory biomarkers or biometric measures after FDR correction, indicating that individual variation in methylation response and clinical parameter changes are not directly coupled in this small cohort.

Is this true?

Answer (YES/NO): YES